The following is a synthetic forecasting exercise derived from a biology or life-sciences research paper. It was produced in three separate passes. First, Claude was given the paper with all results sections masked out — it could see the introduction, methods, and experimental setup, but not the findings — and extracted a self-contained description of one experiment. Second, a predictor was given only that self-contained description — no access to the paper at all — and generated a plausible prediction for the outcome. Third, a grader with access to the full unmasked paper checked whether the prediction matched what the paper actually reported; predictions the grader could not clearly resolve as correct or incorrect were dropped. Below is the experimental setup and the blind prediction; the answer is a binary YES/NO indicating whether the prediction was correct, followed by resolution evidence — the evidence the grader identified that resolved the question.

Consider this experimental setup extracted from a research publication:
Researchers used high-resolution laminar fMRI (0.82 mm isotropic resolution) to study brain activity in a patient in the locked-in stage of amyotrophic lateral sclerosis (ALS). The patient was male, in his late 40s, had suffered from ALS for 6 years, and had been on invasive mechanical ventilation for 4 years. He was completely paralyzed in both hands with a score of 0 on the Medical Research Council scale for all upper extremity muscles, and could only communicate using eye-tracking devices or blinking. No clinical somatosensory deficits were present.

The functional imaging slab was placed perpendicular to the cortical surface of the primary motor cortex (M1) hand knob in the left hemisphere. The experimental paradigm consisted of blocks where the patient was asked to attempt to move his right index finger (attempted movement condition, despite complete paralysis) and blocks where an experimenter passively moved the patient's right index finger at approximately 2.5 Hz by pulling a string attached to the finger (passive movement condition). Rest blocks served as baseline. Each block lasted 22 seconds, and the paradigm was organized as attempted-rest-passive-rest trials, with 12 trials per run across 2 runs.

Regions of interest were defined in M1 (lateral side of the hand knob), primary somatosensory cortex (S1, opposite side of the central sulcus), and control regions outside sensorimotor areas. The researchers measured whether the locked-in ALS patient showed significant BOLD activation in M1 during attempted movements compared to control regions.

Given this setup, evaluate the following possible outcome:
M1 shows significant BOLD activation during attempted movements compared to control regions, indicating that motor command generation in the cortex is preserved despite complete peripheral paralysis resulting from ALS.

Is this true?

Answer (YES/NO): YES